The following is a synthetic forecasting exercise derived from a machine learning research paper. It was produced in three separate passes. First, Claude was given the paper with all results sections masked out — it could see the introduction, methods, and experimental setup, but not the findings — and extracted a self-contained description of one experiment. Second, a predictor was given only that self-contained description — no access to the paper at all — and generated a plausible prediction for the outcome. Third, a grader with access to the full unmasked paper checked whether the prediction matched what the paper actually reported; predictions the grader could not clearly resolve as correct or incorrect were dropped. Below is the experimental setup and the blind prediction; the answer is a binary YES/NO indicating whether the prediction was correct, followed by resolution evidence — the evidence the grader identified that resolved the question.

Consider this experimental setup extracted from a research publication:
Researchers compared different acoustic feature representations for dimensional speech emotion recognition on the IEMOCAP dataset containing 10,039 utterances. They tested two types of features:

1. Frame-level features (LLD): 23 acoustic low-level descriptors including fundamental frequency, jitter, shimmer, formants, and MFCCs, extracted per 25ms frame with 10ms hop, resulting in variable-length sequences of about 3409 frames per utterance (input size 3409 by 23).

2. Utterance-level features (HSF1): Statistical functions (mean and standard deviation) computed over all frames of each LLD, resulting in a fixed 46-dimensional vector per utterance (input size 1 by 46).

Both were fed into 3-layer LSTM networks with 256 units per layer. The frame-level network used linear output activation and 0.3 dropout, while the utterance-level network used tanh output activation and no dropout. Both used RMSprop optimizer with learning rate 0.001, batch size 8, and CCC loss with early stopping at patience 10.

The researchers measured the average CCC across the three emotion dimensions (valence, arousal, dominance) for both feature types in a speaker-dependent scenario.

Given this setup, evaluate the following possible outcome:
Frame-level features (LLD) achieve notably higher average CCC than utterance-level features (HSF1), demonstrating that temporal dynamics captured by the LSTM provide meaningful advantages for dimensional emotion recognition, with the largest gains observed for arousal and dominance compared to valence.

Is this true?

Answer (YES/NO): NO